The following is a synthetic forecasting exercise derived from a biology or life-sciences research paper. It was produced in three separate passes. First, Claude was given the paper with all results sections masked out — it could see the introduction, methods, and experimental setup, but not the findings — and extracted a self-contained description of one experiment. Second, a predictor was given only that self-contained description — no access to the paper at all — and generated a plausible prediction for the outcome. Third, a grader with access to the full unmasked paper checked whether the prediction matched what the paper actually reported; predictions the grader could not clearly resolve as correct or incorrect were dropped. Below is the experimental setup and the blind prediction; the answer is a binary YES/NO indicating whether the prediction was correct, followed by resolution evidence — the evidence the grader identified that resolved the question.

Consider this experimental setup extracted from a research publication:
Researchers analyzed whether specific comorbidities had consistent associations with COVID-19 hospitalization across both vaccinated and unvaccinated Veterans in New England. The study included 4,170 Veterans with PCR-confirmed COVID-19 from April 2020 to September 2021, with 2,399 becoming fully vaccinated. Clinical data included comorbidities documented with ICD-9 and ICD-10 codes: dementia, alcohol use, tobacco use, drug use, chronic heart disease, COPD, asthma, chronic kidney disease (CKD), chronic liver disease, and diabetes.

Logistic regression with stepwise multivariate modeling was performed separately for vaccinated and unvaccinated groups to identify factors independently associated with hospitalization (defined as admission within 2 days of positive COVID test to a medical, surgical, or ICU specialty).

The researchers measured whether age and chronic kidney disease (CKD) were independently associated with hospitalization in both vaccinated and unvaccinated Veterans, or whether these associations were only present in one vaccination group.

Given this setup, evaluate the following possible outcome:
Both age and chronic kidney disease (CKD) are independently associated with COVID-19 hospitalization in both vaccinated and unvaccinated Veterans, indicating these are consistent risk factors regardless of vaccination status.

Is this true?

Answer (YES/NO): YES